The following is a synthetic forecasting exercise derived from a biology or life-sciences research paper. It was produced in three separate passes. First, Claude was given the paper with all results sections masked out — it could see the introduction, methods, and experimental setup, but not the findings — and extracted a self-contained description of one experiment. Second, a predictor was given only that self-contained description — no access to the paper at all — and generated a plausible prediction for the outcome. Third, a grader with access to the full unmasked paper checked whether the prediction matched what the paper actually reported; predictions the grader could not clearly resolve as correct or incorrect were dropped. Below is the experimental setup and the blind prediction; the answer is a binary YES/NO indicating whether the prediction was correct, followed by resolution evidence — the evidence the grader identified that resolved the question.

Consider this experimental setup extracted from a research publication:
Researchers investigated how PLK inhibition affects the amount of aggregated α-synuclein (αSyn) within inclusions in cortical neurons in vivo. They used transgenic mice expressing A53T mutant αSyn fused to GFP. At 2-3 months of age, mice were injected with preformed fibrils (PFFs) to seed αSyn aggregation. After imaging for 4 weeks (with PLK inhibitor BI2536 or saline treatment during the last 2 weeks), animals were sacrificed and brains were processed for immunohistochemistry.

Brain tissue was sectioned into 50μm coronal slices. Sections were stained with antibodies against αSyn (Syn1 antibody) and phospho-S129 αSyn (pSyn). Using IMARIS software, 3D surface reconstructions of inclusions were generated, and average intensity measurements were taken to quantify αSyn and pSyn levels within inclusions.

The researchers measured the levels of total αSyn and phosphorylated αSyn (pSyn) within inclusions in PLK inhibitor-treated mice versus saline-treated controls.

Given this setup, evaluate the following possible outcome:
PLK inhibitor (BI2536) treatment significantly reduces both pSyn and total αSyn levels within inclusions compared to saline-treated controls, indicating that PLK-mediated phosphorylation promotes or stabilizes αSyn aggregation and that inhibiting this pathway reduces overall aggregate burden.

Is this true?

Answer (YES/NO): NO